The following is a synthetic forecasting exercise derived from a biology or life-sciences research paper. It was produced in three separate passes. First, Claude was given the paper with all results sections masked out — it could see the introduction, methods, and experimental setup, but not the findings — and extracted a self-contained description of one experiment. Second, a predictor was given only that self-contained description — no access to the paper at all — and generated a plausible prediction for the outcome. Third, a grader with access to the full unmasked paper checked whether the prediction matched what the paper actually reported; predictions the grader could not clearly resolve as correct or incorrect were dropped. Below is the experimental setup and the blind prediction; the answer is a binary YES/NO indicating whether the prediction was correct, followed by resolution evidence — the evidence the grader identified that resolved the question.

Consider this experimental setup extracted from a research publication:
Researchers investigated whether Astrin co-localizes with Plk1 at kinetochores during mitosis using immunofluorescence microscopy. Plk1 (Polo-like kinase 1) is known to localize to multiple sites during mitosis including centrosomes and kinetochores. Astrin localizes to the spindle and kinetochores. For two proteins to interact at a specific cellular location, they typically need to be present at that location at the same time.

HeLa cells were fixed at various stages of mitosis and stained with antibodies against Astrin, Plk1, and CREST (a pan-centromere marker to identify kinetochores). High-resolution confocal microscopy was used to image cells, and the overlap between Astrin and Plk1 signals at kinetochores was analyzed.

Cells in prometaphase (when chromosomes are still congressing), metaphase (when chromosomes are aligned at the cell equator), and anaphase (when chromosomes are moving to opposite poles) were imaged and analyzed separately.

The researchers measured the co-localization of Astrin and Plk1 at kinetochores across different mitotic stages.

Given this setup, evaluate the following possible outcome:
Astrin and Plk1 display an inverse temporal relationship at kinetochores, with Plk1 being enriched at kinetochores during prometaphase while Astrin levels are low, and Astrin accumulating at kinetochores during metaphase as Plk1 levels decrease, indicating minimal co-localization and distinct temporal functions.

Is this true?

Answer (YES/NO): NO